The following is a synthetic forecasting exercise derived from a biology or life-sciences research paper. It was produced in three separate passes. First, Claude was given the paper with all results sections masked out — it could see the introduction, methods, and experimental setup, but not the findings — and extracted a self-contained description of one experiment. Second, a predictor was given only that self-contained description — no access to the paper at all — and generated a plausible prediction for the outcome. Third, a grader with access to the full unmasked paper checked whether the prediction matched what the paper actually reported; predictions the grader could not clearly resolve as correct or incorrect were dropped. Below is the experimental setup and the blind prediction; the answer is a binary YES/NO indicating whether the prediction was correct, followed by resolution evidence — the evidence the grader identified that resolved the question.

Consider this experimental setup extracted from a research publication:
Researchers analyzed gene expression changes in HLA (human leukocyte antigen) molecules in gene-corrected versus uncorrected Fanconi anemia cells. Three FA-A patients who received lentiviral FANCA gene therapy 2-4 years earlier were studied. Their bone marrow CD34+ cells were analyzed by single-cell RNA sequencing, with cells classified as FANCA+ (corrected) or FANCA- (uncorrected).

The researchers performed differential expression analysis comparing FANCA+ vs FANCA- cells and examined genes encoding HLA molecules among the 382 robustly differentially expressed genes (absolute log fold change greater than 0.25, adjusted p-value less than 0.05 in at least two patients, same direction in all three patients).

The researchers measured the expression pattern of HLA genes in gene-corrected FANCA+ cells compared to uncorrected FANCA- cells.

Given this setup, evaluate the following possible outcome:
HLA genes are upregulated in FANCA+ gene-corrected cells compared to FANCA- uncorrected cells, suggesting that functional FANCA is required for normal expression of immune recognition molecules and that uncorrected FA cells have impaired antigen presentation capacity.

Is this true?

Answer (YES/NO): NO